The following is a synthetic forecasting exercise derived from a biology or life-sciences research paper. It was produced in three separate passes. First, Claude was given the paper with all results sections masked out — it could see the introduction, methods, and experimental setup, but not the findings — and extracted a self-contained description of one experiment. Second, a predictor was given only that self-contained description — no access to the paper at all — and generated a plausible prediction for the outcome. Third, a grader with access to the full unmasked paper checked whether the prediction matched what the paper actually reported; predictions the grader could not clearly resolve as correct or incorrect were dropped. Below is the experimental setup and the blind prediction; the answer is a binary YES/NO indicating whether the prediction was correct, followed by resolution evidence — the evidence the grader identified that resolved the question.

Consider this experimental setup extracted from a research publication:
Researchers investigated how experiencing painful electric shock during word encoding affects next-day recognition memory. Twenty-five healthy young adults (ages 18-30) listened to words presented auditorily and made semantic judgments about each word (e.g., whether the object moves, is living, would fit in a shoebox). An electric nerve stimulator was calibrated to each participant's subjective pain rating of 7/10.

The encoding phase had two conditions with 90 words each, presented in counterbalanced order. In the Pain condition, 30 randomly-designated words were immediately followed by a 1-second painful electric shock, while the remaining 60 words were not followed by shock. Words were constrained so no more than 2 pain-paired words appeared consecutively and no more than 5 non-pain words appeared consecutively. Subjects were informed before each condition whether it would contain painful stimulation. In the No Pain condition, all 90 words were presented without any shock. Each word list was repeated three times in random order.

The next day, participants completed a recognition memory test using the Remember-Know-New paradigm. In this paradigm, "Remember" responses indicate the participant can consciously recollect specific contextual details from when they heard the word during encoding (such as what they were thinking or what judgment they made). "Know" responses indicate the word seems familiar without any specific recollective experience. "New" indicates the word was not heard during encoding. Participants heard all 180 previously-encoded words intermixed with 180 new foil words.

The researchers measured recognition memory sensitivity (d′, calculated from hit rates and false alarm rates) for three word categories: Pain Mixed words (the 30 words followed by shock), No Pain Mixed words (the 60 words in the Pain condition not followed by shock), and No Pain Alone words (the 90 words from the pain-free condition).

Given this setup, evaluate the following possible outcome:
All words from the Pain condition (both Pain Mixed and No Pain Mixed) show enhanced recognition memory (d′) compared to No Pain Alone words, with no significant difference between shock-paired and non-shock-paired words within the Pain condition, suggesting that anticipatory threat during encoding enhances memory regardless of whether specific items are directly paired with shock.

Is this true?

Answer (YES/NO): NO